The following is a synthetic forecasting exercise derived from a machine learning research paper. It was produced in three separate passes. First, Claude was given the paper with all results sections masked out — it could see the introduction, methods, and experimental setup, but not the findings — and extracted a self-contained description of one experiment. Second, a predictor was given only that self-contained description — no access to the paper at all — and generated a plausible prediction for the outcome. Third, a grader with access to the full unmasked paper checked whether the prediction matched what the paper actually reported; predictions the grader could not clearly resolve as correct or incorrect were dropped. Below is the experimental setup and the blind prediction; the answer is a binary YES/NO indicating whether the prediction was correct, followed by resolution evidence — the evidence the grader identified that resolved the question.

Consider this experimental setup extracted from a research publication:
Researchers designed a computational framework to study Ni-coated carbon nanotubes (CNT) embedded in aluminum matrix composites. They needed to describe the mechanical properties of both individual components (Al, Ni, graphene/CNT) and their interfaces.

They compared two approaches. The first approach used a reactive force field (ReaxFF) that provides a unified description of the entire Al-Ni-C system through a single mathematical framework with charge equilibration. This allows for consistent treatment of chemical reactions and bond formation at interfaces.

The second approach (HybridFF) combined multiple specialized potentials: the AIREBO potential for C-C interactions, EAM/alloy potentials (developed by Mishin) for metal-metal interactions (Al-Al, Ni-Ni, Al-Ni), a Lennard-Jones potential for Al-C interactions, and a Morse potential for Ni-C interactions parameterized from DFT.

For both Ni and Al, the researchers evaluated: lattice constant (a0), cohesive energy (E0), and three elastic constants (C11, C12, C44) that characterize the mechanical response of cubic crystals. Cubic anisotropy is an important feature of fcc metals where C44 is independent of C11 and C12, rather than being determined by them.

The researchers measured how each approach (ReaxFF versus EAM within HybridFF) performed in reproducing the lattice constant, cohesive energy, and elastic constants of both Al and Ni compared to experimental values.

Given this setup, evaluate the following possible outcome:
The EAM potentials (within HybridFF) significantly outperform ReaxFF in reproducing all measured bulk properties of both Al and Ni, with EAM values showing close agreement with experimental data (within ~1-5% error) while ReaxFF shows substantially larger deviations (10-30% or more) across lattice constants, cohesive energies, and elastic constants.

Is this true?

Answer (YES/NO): NO